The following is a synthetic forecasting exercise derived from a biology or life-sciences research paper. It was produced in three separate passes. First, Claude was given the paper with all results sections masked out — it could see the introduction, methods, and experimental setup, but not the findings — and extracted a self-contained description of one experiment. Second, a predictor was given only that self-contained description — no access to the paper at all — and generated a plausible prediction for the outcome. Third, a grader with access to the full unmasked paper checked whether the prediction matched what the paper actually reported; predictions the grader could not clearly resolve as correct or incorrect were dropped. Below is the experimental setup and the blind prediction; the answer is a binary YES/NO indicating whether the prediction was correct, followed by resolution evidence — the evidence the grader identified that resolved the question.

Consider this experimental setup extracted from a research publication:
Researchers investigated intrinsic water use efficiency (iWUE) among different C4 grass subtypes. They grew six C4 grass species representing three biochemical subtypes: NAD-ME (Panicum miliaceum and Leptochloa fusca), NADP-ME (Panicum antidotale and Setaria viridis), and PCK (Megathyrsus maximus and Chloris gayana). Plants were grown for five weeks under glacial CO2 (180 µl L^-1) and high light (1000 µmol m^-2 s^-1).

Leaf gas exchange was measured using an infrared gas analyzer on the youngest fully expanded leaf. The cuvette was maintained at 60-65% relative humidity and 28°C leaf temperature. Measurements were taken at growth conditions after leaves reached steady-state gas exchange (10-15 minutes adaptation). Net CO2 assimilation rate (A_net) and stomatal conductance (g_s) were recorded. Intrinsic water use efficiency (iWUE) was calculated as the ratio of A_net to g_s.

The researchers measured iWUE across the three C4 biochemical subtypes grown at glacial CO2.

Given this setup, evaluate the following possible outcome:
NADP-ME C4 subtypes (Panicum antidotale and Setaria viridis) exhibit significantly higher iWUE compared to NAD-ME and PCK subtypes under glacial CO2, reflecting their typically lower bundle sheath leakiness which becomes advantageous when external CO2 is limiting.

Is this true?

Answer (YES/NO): NO